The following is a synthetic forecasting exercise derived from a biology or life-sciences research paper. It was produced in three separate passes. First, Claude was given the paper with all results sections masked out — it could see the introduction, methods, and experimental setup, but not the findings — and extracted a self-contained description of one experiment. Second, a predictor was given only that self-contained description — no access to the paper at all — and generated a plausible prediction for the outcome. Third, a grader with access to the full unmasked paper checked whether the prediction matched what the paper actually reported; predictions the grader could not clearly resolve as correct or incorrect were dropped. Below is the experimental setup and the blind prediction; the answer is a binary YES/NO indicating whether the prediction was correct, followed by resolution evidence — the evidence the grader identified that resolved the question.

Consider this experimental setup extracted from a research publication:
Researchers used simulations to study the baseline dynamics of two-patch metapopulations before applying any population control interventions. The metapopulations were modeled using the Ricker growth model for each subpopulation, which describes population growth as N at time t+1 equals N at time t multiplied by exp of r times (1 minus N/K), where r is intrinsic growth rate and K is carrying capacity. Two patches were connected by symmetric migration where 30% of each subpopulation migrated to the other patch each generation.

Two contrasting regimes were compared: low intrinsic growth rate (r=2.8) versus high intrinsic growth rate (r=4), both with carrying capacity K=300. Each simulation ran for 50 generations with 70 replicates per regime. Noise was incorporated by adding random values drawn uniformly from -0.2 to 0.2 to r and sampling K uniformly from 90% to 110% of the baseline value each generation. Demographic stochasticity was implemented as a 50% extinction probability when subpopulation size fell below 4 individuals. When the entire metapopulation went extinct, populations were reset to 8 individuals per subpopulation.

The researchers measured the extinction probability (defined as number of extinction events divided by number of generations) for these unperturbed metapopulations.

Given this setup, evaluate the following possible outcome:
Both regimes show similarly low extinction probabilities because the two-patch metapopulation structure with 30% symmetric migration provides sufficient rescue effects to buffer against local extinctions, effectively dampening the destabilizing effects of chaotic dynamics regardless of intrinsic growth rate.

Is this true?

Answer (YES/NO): NO